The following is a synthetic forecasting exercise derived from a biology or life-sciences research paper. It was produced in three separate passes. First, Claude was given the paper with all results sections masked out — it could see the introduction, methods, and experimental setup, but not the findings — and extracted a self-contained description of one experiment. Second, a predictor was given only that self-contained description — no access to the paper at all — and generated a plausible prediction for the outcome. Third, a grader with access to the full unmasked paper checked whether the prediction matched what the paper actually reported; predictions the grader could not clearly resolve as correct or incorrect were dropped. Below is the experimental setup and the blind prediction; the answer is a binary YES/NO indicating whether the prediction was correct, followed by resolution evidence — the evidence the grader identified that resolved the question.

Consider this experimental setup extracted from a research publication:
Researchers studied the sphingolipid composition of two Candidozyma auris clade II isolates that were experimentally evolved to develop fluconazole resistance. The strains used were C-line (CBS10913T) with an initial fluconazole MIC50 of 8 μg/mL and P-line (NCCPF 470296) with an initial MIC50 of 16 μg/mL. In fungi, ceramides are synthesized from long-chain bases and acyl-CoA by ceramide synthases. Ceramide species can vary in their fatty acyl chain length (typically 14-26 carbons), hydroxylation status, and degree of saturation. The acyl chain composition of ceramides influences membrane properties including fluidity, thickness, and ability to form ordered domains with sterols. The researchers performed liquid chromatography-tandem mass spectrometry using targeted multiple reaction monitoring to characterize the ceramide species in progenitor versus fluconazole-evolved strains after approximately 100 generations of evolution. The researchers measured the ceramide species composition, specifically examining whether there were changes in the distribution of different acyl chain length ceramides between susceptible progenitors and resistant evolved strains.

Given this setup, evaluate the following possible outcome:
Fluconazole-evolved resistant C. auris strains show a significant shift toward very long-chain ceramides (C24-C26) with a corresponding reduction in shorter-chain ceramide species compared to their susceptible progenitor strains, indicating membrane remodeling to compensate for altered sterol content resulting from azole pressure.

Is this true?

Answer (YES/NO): NO